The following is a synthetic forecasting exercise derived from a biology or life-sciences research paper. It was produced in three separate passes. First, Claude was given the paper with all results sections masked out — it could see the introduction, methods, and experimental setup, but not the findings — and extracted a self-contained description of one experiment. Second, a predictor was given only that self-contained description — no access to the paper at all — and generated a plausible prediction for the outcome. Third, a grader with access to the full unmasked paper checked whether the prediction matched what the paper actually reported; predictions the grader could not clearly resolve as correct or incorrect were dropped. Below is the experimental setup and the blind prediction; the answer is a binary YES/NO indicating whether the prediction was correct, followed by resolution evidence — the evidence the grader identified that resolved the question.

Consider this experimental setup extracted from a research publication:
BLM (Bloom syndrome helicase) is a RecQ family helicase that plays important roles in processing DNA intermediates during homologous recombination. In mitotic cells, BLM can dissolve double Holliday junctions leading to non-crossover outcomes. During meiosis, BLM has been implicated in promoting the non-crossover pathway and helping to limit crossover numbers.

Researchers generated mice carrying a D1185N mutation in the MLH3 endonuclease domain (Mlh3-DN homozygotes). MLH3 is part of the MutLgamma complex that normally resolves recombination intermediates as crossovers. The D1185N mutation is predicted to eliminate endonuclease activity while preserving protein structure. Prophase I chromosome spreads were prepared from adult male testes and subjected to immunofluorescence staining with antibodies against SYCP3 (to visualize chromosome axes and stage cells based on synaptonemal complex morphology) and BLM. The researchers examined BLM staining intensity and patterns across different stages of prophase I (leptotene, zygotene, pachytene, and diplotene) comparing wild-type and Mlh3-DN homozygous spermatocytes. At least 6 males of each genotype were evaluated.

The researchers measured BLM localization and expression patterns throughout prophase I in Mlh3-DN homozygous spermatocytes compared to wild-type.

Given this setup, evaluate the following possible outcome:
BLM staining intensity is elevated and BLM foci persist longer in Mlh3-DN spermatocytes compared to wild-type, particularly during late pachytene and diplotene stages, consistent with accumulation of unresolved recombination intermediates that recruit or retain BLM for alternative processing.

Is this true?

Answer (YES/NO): YES